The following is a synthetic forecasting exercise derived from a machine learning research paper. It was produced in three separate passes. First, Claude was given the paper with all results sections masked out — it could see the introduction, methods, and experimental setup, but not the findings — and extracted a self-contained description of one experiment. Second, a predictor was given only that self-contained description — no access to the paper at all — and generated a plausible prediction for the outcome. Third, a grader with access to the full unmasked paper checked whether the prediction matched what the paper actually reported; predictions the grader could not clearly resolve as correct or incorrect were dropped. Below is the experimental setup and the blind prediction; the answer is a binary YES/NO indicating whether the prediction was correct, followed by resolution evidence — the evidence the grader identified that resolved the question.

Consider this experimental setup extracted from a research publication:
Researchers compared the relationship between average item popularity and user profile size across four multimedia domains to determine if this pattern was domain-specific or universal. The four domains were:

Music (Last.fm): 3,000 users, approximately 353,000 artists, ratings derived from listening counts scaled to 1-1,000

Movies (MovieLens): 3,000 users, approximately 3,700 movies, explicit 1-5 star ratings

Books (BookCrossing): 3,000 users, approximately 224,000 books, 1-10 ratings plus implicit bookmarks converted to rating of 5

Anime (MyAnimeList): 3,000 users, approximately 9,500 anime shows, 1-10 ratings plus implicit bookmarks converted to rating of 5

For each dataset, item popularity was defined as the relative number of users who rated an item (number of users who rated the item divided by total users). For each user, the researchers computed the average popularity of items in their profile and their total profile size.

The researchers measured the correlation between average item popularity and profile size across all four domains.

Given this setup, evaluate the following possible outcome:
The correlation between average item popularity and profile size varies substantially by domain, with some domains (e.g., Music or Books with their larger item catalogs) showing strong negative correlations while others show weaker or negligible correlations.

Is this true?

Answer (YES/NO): NO